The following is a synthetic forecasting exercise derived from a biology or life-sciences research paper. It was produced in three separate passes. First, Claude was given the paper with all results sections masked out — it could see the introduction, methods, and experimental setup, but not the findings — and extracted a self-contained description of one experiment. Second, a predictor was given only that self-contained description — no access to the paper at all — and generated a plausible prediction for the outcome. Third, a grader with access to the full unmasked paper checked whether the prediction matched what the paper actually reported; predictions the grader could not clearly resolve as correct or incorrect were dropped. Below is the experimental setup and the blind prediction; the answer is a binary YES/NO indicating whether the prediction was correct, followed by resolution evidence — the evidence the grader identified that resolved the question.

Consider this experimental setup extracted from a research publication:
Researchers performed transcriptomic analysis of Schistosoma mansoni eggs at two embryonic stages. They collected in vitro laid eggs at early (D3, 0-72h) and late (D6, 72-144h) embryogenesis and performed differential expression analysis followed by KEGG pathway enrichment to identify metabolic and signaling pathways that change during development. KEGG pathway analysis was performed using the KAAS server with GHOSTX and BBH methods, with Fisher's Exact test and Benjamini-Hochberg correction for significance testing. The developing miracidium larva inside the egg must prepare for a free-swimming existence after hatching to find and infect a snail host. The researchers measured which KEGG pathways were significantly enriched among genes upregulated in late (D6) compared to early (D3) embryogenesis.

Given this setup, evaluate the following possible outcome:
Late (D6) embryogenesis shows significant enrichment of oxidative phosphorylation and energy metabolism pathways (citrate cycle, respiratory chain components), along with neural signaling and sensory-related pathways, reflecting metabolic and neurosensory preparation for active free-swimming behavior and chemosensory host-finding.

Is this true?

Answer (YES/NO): NO